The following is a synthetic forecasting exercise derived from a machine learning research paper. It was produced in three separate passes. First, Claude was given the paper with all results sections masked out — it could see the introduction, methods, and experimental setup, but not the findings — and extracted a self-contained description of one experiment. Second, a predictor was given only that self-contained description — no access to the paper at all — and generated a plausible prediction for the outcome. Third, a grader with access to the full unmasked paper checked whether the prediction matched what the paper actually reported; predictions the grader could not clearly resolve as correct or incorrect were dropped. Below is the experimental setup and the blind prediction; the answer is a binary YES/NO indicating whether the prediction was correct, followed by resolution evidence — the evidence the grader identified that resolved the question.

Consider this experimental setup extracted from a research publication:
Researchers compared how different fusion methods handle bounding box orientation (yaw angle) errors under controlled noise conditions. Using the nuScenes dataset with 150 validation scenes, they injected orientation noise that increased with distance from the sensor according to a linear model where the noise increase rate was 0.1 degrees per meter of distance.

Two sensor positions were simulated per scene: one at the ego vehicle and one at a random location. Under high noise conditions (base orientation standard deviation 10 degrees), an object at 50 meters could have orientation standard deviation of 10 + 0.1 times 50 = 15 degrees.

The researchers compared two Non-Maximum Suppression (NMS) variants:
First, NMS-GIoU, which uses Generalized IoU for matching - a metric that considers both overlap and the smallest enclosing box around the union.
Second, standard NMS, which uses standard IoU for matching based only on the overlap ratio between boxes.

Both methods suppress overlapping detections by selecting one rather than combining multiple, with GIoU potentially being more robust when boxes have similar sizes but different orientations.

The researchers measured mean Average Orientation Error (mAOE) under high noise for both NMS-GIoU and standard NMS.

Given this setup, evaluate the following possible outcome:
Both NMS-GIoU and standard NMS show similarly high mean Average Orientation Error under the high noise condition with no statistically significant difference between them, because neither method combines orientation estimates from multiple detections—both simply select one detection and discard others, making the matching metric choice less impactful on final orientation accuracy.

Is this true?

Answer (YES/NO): YES